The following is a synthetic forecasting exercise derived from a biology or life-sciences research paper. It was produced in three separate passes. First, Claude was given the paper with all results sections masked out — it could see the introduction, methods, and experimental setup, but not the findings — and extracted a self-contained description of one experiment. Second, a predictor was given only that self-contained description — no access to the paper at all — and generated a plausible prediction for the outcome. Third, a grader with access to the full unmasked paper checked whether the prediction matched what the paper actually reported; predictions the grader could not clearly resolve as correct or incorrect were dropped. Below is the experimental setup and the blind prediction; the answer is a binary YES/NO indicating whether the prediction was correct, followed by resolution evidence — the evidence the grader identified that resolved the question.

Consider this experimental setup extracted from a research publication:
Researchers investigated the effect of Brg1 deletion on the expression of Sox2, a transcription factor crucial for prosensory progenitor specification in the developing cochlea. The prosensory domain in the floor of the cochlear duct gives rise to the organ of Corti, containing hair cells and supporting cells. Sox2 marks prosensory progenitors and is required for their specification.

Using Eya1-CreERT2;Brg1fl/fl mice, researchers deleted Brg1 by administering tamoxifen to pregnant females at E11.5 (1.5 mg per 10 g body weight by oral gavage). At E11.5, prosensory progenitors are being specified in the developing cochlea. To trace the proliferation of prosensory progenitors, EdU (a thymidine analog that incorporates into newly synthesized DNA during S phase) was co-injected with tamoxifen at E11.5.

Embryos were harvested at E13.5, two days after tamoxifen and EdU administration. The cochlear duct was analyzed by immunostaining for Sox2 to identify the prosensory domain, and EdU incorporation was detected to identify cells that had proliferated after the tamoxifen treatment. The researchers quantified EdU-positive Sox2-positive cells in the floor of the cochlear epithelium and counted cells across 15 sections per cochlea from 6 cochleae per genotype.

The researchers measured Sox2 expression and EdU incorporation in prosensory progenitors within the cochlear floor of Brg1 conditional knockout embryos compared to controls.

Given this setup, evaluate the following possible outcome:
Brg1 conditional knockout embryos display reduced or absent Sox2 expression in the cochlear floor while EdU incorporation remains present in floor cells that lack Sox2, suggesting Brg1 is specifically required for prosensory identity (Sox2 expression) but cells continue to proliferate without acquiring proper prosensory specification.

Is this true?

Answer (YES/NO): NO